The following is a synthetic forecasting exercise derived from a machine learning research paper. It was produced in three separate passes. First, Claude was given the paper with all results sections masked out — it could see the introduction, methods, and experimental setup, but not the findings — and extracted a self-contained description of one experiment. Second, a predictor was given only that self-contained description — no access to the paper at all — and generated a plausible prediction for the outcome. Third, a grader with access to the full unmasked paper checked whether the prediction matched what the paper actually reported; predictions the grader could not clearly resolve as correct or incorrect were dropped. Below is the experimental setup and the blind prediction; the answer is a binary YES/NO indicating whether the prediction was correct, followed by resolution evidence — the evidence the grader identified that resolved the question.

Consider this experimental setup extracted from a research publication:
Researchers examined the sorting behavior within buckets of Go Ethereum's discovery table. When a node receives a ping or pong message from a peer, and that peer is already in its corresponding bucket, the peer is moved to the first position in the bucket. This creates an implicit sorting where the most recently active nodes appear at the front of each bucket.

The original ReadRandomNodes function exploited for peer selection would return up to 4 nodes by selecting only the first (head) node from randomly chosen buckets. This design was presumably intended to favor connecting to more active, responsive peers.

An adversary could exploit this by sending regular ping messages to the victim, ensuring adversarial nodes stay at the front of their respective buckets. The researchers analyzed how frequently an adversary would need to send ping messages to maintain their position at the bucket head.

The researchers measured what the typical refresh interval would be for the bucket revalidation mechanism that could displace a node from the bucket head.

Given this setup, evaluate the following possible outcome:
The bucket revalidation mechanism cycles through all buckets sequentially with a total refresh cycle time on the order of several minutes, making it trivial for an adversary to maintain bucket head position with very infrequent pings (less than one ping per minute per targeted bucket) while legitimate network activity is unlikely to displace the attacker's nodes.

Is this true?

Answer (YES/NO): NO